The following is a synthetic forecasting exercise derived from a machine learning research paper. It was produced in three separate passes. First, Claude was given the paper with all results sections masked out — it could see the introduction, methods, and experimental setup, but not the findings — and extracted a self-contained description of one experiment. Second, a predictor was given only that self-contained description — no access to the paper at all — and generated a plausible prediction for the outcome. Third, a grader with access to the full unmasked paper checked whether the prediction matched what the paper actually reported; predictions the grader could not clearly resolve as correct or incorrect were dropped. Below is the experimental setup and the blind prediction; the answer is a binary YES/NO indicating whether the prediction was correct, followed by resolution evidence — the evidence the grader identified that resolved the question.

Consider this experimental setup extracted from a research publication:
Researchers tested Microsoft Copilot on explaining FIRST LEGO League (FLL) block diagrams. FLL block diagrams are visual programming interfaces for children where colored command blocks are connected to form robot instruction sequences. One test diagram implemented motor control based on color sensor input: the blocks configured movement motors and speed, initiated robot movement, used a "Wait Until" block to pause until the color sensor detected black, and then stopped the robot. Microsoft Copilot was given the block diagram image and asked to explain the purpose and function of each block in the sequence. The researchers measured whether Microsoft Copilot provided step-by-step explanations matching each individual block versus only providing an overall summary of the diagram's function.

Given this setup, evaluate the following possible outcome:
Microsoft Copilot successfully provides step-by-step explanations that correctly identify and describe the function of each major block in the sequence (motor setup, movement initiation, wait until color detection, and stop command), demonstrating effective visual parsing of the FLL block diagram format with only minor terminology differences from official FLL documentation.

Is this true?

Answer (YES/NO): NO